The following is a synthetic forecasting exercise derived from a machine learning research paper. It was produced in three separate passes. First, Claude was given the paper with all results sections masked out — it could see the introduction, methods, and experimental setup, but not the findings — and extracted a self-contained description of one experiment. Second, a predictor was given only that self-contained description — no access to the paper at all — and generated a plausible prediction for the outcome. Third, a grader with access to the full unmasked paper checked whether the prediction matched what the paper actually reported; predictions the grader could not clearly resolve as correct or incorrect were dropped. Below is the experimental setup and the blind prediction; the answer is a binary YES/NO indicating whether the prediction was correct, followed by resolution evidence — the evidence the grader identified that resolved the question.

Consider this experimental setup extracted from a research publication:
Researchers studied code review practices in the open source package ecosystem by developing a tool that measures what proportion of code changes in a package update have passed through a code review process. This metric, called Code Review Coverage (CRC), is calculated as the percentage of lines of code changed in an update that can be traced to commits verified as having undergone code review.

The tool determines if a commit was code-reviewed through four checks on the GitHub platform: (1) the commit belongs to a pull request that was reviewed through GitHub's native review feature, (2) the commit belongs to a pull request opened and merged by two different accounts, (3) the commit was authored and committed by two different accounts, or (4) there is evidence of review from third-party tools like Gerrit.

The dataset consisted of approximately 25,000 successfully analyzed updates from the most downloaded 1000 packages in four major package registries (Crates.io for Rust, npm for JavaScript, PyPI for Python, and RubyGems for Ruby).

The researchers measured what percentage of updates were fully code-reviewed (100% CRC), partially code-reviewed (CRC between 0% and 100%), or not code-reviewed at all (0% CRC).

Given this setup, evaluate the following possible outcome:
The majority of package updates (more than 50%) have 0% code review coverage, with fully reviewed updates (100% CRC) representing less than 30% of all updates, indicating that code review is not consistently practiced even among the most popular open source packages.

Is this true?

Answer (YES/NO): NO